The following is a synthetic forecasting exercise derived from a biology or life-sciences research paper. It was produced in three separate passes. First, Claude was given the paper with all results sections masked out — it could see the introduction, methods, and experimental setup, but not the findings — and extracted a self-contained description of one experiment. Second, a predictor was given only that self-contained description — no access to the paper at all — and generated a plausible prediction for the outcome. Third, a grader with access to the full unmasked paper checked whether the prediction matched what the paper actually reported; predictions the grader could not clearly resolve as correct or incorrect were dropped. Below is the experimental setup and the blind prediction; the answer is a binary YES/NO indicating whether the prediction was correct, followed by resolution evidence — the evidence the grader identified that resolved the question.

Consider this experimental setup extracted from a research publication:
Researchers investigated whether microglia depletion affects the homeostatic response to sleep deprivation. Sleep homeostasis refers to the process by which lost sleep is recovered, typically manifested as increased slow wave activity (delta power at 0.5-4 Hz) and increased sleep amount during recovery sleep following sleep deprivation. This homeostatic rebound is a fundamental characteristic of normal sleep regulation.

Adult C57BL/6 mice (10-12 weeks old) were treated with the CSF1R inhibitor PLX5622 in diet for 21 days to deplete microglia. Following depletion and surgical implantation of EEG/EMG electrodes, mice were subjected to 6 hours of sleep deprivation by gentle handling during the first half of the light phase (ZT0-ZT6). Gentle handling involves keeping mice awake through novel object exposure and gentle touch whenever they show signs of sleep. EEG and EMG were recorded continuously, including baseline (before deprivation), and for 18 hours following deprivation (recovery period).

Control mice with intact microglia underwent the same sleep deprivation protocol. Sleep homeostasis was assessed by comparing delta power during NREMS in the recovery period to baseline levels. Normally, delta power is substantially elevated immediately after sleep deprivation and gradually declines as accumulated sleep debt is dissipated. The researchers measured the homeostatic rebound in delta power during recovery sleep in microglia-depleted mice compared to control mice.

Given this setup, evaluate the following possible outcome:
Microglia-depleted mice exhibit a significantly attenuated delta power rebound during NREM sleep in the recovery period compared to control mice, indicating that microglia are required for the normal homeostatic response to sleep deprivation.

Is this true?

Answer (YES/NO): NO